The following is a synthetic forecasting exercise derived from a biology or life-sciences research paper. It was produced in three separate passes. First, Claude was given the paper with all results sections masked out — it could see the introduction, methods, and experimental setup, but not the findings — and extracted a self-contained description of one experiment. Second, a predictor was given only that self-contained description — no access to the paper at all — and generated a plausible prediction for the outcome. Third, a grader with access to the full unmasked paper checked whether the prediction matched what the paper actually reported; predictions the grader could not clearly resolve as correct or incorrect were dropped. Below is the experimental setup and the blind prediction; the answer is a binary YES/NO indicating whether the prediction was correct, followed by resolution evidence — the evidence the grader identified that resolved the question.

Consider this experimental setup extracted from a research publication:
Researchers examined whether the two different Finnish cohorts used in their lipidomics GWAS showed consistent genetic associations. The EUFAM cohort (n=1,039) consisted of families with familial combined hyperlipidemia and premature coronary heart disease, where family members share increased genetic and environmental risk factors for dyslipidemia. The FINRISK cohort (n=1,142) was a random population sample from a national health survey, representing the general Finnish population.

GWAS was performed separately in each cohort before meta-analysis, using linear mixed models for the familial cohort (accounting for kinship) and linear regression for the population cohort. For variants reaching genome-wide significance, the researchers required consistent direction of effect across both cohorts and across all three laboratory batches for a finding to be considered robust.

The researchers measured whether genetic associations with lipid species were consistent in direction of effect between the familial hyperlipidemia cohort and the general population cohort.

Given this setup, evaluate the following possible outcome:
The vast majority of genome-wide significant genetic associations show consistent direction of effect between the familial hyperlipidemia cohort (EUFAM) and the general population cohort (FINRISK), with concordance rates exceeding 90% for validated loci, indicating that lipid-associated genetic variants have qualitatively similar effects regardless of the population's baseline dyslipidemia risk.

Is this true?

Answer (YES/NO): YES